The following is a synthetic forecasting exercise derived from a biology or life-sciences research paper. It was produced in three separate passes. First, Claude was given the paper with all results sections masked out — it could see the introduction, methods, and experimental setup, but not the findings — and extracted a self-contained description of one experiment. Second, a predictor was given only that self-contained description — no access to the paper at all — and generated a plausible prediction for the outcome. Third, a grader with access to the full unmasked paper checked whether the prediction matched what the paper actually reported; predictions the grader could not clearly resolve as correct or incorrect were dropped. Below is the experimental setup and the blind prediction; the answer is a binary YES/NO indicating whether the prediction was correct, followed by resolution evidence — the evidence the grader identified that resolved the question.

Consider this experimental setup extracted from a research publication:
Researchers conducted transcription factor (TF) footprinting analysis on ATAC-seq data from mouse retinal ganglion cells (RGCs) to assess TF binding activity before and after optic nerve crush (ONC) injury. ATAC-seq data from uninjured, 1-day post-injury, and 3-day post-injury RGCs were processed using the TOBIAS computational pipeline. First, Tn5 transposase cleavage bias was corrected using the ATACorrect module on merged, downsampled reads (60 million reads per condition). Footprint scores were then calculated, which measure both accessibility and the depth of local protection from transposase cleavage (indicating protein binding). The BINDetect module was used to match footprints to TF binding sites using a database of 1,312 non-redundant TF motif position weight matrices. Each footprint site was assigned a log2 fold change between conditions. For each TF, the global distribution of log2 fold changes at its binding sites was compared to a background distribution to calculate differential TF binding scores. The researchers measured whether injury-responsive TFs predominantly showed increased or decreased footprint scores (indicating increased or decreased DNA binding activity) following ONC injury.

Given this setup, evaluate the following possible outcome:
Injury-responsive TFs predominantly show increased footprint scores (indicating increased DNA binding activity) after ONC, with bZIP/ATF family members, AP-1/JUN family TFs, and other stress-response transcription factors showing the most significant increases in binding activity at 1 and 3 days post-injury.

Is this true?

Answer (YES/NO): NO